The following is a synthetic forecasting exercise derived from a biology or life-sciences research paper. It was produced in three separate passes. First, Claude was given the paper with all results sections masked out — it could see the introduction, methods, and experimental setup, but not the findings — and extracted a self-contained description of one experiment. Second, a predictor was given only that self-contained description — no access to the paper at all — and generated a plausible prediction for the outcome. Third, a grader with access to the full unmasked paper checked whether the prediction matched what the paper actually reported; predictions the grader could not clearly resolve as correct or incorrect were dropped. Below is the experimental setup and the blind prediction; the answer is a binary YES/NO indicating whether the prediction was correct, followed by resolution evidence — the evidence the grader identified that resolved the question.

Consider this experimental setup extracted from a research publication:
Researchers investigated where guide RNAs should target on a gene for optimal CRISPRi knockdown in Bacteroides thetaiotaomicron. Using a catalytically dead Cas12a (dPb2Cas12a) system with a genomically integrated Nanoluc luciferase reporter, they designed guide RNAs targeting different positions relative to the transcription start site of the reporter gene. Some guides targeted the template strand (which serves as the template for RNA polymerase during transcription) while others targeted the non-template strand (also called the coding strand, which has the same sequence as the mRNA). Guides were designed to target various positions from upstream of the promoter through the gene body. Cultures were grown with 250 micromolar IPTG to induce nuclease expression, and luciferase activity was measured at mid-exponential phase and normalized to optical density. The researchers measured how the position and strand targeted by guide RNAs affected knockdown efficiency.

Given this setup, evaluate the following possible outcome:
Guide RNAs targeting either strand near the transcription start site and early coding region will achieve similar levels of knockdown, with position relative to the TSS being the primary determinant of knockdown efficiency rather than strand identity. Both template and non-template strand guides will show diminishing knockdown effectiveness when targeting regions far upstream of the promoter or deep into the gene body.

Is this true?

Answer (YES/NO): NO